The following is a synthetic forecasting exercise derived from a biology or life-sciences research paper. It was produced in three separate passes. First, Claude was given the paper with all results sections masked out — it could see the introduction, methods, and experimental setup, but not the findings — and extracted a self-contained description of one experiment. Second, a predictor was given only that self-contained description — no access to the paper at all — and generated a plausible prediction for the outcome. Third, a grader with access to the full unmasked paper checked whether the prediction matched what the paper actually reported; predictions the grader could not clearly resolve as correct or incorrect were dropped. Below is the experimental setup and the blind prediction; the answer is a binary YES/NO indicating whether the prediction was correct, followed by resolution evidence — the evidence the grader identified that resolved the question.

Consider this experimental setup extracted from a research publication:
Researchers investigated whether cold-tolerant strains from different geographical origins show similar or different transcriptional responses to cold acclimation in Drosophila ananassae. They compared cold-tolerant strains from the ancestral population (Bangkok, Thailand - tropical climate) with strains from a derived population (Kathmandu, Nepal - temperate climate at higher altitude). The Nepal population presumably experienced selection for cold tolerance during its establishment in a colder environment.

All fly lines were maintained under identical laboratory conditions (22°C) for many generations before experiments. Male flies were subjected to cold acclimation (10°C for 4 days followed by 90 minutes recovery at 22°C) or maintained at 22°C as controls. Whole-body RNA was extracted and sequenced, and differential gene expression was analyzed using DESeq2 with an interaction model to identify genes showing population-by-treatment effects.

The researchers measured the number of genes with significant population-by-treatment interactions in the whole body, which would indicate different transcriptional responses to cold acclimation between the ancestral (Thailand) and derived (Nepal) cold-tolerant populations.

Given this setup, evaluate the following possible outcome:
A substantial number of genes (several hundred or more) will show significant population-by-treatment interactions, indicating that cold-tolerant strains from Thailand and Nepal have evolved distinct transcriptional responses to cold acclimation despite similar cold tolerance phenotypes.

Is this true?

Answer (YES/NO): YES